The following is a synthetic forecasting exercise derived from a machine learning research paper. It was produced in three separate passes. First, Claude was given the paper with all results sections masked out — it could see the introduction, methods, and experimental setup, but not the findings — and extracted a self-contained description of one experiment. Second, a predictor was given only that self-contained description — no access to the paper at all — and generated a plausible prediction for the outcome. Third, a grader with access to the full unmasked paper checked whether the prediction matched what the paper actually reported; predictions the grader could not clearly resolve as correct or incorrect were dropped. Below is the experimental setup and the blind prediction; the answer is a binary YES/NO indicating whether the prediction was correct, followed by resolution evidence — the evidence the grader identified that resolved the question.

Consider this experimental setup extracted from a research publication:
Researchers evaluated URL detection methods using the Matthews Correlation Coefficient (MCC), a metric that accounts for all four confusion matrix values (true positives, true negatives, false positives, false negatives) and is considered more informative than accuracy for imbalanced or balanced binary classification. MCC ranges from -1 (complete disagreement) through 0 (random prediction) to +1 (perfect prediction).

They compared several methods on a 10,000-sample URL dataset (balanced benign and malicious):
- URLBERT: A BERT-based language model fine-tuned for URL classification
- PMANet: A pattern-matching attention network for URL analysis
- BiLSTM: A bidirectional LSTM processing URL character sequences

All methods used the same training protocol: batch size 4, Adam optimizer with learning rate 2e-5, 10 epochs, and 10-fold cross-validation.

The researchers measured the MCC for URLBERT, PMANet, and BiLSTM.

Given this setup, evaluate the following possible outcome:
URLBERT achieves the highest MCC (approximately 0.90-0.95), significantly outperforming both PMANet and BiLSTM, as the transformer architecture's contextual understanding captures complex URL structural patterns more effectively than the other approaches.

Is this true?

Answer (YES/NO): NO